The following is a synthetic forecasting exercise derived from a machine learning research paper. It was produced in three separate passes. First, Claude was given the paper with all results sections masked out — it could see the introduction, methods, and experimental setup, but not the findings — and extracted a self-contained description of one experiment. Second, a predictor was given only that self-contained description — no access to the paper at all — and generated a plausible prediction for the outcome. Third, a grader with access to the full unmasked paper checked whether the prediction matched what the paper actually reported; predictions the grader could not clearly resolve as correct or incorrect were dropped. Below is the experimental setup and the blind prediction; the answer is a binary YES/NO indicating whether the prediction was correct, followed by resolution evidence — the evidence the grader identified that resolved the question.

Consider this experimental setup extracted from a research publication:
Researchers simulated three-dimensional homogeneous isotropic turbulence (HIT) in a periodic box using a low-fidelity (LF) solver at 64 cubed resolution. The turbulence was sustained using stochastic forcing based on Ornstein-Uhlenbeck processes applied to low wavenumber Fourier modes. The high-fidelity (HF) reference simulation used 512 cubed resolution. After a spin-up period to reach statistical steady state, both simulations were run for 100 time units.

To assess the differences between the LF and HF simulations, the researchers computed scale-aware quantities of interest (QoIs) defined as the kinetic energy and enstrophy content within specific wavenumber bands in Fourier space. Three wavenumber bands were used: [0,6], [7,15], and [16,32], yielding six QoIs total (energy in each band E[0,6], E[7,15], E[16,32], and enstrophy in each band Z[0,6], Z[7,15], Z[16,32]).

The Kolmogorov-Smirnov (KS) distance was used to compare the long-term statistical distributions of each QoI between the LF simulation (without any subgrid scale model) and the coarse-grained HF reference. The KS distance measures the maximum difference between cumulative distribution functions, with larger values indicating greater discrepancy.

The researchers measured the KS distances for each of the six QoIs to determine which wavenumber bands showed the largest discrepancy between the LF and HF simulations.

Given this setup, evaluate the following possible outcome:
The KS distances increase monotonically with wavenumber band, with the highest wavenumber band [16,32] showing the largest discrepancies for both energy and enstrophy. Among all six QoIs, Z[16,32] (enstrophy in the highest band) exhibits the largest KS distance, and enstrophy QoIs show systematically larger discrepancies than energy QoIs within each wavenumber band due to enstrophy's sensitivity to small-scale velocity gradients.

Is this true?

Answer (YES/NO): NO